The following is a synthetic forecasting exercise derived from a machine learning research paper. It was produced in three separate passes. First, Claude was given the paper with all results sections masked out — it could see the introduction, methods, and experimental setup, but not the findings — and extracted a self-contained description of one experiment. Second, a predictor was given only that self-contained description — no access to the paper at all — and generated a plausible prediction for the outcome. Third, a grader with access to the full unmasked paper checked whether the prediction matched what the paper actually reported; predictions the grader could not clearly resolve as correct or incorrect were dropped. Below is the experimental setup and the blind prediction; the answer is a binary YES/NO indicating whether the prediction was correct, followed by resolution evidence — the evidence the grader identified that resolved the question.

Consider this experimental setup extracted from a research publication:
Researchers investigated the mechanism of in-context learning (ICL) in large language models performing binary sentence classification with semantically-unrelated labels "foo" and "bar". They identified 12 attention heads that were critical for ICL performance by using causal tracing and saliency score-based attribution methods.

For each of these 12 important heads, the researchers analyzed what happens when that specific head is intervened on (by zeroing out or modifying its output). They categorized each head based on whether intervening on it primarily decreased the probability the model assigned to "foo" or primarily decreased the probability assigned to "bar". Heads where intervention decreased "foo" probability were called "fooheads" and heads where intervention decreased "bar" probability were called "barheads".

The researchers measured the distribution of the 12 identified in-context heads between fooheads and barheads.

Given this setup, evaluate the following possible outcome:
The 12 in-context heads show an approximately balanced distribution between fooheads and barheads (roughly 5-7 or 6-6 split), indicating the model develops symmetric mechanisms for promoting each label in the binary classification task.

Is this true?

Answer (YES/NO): YES